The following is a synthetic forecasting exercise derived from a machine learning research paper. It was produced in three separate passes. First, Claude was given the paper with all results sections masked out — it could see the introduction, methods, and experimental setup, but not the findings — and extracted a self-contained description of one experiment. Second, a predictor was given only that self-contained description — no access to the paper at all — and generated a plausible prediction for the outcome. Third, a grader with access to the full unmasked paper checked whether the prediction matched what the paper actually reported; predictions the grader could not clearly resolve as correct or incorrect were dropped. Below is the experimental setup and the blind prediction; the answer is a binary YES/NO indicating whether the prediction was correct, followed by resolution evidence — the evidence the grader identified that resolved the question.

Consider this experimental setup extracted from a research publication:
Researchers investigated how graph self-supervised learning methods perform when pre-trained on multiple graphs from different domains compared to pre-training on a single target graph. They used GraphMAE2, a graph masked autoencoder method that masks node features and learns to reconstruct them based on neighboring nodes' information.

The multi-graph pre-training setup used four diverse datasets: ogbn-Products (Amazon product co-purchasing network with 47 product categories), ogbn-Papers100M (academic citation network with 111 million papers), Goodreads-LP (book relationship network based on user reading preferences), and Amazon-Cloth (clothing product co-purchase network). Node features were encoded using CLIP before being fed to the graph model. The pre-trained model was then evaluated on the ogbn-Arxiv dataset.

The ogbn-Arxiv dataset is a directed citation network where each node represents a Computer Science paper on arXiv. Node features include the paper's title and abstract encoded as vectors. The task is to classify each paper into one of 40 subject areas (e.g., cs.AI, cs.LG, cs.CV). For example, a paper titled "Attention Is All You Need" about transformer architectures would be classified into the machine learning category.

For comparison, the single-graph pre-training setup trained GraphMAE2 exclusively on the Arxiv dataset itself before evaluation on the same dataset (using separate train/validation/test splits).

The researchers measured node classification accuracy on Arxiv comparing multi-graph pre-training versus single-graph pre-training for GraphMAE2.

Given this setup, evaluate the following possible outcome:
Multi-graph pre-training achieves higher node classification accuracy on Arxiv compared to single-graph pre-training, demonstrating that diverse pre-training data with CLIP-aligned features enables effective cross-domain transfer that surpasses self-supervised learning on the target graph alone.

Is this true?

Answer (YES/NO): NO